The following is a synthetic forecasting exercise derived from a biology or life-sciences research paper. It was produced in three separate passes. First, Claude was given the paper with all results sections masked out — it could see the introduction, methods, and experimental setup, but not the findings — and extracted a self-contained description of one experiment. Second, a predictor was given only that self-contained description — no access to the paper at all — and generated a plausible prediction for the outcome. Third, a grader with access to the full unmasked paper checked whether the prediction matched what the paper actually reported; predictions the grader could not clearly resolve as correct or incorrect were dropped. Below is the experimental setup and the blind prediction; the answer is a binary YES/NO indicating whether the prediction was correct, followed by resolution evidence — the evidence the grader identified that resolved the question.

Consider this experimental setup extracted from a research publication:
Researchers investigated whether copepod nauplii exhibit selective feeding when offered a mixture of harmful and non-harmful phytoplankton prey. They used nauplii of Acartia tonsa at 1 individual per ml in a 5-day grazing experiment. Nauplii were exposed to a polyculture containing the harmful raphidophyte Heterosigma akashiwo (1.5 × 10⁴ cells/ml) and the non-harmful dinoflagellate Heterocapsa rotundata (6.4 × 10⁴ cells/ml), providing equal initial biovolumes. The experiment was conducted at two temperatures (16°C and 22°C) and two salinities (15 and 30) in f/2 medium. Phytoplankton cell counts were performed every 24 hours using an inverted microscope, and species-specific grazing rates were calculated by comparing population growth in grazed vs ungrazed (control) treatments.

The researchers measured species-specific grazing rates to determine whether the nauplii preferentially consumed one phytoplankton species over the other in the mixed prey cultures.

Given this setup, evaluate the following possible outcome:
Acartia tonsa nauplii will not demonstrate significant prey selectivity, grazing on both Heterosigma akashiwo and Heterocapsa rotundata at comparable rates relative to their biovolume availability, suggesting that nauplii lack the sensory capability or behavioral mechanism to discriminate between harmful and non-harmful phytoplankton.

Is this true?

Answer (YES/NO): NO